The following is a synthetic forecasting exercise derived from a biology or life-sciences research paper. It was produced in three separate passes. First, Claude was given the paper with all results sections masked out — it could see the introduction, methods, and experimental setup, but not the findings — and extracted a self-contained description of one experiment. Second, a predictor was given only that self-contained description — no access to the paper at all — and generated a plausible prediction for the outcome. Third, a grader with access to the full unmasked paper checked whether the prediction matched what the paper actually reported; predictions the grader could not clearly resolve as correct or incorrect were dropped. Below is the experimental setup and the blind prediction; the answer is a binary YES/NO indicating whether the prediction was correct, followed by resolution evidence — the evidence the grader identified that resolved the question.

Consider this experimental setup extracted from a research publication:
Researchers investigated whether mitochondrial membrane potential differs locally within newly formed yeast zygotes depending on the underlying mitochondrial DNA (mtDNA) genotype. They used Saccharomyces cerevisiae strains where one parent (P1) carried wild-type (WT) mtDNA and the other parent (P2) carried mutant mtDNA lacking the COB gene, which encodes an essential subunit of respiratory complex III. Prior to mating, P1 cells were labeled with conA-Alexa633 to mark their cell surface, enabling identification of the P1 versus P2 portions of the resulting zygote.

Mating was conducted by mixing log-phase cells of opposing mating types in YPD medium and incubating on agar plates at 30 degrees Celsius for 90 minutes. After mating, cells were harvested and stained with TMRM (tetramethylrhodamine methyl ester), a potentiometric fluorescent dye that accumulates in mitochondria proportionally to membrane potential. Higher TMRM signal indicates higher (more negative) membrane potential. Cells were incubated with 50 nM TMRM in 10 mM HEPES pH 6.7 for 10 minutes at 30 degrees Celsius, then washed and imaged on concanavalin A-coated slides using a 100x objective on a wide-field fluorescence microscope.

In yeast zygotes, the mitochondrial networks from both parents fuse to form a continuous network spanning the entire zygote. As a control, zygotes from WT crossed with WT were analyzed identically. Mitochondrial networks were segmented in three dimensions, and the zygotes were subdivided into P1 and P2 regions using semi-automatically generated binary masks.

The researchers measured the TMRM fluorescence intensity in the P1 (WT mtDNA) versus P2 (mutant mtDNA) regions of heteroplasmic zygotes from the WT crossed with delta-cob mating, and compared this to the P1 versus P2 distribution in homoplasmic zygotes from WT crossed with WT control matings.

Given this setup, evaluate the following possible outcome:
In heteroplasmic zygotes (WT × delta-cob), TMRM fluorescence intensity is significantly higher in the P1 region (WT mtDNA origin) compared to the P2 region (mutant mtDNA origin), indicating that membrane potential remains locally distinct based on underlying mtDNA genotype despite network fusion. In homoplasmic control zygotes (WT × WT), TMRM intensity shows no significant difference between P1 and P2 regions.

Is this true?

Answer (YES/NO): YES